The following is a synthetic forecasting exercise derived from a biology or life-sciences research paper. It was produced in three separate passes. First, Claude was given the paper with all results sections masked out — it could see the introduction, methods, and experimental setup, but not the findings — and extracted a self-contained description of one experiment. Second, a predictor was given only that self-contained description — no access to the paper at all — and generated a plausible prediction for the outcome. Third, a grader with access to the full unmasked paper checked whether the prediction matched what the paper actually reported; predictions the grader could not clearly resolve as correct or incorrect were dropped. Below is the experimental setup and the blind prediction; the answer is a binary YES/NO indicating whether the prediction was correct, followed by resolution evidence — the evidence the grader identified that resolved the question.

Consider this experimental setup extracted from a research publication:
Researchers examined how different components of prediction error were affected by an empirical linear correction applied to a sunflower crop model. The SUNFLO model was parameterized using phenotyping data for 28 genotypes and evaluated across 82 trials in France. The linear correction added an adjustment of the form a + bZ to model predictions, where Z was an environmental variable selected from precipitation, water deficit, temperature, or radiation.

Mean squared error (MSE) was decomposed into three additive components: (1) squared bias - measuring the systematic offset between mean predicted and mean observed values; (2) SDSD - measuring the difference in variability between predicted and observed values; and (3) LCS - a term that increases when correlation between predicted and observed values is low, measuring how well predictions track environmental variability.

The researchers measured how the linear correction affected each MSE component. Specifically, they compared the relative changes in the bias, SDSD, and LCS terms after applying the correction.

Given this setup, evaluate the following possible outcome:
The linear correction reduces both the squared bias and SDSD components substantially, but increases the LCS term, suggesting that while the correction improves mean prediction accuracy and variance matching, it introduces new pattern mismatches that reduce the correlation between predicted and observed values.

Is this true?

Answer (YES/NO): NO